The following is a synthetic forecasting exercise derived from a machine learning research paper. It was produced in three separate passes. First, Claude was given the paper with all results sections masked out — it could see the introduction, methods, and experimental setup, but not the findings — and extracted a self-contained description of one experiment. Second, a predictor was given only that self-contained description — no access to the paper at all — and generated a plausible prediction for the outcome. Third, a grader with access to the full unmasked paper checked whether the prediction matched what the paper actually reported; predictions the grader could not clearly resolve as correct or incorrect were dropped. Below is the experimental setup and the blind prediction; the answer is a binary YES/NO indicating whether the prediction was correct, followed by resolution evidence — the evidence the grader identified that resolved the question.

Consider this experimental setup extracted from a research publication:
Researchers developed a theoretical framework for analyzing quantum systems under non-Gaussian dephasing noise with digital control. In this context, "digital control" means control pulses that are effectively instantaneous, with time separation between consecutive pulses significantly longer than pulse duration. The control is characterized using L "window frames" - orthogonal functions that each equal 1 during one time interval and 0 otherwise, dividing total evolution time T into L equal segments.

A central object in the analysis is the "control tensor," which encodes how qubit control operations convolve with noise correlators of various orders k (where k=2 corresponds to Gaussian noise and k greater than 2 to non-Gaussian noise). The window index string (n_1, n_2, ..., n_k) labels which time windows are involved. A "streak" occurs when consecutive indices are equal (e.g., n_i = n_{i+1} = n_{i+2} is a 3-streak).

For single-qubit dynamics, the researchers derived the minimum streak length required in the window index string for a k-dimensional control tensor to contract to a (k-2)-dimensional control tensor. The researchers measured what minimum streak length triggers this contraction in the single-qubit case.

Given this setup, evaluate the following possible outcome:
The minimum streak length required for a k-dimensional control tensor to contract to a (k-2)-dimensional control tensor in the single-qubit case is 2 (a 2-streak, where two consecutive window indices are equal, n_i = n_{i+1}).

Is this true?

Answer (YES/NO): NO